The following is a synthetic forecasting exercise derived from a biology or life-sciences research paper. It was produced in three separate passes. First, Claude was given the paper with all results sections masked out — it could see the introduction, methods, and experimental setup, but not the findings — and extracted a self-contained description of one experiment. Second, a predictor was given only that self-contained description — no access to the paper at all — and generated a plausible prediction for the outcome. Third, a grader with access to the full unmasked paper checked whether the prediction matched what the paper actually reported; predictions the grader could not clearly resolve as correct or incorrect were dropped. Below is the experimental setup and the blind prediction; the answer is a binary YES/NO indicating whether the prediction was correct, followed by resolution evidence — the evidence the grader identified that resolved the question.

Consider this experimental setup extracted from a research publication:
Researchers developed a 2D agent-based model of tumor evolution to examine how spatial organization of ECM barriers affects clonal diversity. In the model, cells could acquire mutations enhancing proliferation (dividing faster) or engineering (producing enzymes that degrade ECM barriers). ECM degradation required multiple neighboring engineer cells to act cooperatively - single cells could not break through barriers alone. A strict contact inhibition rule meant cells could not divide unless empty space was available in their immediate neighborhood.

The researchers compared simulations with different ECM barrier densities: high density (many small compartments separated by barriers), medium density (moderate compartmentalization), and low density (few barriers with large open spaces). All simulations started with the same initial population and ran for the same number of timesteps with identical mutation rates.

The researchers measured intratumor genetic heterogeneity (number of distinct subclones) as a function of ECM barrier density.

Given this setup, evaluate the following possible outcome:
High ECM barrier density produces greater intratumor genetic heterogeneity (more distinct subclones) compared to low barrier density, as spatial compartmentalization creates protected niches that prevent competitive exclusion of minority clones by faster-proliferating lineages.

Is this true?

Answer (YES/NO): NO